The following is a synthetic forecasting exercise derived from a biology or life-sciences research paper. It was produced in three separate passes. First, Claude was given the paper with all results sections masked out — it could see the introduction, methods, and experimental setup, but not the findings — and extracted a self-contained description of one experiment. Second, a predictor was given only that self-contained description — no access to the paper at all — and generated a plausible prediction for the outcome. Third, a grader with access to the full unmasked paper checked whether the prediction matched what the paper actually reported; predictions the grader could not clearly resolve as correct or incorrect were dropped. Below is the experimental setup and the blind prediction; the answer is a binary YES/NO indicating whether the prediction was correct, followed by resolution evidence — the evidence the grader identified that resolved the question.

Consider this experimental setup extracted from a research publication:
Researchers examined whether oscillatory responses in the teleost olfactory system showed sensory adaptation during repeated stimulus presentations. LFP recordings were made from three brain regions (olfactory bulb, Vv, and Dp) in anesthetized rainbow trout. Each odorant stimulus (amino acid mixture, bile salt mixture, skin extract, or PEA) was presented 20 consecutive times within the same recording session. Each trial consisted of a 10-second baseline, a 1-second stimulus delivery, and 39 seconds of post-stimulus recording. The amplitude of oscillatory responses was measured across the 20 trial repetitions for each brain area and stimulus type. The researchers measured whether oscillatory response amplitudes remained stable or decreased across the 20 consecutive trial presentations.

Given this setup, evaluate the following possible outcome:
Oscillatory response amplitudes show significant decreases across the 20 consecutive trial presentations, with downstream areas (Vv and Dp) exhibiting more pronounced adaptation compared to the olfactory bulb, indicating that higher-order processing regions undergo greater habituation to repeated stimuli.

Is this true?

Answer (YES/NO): NO